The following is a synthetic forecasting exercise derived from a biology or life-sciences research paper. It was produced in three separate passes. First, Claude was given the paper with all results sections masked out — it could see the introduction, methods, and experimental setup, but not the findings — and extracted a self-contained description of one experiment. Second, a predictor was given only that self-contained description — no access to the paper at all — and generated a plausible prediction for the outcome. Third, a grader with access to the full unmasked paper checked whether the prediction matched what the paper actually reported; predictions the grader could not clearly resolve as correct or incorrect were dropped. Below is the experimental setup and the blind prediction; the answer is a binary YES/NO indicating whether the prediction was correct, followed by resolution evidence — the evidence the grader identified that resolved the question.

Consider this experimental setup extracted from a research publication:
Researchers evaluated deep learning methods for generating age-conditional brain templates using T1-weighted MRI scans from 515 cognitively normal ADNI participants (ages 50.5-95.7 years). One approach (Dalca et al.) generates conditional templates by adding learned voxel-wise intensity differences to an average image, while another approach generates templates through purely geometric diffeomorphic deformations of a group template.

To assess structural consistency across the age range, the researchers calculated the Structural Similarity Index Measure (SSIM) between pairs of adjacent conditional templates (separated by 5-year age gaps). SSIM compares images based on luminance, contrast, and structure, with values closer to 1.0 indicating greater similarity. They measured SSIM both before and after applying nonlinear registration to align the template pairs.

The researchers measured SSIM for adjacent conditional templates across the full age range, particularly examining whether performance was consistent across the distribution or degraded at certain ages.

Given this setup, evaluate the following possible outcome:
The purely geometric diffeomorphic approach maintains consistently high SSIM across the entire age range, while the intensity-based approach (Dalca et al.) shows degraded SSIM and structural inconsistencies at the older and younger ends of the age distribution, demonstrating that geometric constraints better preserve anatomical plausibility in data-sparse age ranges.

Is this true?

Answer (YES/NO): YES